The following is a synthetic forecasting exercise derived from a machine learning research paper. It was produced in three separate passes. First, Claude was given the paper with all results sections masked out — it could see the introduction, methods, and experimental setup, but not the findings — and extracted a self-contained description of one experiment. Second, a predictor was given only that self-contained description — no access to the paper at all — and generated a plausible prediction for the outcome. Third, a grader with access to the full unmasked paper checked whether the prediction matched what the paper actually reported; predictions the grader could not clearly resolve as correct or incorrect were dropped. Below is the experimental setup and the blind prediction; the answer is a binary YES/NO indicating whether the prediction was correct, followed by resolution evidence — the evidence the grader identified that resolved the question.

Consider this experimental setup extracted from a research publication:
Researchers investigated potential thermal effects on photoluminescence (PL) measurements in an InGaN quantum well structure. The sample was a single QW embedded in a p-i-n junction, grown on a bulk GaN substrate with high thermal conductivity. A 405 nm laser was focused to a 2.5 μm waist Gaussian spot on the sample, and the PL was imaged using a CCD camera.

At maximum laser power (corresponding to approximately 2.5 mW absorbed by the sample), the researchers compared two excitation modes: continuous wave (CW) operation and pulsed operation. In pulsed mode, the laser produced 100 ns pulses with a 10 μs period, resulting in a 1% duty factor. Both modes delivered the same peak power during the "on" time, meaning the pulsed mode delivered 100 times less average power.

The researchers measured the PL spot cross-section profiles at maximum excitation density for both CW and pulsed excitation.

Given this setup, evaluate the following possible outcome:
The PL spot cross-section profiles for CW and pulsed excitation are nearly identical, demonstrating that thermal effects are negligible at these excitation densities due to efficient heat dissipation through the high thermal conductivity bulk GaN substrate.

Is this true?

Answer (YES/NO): YES